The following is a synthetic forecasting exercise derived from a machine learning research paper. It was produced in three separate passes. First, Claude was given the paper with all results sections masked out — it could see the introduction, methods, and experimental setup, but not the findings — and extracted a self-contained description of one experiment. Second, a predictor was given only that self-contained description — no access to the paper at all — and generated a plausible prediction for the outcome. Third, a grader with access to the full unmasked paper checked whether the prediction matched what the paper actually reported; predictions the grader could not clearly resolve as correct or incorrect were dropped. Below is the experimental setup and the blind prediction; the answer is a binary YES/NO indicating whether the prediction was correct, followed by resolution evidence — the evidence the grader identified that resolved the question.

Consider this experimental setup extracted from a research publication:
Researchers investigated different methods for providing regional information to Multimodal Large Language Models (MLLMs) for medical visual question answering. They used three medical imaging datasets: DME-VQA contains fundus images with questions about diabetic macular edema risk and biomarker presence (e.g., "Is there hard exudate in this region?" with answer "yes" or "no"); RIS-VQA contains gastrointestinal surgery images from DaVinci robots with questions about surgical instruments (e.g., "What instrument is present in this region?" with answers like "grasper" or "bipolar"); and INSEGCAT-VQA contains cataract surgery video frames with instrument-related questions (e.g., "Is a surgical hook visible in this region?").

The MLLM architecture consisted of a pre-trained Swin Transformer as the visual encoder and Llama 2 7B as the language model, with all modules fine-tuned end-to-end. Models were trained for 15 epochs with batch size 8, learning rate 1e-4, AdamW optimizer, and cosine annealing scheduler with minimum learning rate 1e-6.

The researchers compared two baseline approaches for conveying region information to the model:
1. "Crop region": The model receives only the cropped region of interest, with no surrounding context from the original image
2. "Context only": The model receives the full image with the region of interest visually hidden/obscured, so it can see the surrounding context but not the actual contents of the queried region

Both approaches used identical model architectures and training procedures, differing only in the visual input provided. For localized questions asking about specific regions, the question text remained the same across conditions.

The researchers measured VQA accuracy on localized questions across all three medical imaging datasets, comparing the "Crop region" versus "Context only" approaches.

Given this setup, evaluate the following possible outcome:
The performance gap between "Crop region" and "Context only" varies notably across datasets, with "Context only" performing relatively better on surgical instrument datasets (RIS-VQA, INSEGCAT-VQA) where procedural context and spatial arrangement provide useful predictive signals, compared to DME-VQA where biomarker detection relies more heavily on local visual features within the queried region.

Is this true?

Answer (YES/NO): YES